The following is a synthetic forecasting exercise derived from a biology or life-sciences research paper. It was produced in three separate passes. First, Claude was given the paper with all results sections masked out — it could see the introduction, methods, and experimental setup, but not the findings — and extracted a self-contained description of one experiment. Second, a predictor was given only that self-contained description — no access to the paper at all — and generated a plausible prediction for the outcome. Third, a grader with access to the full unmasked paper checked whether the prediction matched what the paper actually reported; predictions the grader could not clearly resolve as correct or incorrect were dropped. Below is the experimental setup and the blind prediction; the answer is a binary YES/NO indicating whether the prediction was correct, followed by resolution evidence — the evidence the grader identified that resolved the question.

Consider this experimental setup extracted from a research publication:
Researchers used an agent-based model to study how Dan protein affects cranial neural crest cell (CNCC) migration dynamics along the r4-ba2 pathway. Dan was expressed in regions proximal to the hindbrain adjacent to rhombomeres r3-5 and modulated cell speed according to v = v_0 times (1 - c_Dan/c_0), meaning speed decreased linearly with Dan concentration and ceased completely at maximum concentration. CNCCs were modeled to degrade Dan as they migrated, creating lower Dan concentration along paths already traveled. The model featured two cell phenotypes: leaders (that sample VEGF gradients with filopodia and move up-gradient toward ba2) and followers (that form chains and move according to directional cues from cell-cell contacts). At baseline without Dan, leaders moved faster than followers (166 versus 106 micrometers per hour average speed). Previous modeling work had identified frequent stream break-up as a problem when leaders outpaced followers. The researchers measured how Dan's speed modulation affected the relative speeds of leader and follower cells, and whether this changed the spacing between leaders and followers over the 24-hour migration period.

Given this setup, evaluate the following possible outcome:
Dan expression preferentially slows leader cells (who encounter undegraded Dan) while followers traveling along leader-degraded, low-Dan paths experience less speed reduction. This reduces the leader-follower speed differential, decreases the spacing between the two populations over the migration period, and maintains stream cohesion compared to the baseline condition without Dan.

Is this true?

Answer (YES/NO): YES